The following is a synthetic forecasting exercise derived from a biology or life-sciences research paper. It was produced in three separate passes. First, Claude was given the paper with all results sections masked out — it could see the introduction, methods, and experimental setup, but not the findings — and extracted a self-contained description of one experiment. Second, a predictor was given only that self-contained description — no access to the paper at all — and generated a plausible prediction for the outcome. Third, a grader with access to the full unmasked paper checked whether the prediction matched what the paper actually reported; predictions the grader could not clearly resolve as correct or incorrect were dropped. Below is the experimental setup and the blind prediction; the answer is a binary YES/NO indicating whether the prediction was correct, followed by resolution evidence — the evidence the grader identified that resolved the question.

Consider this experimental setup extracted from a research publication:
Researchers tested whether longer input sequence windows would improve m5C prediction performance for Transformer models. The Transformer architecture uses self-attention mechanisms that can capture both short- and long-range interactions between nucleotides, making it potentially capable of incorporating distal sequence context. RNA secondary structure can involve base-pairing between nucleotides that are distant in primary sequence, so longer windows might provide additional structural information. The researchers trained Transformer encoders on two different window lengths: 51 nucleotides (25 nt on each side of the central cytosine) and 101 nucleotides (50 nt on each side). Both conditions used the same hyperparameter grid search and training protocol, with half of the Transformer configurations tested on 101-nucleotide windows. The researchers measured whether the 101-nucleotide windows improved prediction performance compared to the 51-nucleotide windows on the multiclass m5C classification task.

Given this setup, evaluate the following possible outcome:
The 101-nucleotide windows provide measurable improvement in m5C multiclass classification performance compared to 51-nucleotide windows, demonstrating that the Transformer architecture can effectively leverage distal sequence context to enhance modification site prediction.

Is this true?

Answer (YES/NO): NO